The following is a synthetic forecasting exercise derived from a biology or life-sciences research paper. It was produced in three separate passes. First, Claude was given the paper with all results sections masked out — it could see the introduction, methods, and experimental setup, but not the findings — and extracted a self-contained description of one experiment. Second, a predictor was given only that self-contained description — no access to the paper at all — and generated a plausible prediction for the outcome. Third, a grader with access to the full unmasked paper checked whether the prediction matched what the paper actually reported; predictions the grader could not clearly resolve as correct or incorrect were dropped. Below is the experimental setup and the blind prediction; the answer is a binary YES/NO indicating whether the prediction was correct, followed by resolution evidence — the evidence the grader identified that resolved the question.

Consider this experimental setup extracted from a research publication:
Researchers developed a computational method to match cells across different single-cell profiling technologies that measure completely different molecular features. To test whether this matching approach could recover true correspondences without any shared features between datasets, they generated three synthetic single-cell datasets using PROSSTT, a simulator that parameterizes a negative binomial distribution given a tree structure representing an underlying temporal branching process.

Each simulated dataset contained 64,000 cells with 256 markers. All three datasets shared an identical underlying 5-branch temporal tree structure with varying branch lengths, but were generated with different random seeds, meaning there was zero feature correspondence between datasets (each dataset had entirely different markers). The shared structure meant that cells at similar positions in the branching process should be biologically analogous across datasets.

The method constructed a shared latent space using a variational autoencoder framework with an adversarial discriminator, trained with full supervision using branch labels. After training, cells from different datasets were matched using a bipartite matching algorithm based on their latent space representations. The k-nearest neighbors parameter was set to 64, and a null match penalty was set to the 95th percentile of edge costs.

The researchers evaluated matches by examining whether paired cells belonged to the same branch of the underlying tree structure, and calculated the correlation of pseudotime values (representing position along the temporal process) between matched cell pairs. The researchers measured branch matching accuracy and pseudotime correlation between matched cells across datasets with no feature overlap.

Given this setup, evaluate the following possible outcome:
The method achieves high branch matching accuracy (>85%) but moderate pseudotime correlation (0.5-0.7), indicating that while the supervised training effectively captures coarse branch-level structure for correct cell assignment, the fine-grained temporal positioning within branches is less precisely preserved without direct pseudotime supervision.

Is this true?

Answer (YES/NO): NO